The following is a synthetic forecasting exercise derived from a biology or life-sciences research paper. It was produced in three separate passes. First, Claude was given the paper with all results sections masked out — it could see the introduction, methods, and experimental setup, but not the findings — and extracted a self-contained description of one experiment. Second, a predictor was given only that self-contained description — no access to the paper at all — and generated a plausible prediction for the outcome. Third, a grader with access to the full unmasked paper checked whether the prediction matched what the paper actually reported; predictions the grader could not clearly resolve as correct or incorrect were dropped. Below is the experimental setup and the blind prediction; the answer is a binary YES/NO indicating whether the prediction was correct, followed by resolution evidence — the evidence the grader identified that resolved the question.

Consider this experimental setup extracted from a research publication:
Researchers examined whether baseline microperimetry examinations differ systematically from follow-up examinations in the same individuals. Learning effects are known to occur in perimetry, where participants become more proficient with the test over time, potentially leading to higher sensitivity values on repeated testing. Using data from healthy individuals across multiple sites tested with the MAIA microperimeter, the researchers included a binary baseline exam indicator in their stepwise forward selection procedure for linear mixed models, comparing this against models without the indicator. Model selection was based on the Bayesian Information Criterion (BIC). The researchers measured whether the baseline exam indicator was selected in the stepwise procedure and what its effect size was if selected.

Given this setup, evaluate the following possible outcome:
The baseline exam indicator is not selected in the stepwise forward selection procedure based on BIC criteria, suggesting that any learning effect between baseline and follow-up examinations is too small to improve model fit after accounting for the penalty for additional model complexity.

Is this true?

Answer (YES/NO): YES